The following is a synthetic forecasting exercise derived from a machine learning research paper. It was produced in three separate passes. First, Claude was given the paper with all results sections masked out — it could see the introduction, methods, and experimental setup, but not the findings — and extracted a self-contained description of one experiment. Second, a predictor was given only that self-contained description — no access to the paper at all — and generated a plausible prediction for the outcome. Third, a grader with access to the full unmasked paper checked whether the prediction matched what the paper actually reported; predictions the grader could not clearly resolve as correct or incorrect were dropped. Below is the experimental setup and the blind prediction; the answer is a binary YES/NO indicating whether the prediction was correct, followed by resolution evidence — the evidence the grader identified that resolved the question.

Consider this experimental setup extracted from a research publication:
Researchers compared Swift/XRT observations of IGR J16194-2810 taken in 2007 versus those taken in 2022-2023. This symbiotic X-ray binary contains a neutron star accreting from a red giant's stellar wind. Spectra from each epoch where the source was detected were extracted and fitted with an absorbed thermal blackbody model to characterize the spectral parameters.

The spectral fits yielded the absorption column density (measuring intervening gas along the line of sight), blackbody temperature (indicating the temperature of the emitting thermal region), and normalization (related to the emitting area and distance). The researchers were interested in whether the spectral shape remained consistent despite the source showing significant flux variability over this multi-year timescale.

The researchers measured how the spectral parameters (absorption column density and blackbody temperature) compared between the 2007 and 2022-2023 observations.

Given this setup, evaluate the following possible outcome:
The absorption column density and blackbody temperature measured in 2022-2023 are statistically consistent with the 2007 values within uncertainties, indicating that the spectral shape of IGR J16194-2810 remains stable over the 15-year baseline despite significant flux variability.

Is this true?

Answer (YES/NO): YES